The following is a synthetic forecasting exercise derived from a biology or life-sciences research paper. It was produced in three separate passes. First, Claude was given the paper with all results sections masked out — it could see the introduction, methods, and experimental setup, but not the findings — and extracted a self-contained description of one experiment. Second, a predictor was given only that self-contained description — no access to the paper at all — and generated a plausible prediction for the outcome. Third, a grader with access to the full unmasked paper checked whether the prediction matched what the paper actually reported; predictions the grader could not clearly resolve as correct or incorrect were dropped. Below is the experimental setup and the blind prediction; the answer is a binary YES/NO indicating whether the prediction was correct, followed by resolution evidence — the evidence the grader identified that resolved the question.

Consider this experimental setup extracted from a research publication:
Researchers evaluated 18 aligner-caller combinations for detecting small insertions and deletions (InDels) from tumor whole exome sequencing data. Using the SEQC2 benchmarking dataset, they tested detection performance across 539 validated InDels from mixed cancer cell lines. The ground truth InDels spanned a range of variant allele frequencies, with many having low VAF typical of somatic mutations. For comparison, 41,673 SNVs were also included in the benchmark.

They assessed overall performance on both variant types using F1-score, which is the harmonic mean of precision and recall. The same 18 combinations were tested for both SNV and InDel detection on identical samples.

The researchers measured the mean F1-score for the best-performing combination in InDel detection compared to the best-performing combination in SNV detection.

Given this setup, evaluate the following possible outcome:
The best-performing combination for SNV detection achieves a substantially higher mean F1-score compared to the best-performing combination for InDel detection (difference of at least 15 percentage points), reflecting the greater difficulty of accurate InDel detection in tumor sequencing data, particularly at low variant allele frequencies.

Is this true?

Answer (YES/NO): YES